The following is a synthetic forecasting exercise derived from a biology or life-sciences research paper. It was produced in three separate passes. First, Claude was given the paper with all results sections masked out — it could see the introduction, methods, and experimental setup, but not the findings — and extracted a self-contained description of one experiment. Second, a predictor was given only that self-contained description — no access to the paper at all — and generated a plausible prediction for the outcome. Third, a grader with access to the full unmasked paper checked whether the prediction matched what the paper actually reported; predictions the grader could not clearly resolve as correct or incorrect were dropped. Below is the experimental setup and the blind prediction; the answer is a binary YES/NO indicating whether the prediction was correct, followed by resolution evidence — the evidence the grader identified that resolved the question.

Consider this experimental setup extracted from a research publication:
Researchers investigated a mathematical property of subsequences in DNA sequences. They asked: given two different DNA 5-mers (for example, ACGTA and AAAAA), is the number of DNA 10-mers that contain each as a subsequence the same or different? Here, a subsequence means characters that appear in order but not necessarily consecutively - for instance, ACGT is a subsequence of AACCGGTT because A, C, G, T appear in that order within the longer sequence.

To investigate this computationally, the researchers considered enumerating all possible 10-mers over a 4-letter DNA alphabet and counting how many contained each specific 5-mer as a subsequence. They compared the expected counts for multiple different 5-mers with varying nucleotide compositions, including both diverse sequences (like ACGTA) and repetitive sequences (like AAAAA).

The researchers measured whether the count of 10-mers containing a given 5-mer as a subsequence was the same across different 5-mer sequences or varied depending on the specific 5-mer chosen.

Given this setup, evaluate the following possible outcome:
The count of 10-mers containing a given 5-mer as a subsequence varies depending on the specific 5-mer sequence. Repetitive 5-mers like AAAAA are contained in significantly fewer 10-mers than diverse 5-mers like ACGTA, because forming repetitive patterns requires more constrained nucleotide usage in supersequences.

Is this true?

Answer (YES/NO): NO